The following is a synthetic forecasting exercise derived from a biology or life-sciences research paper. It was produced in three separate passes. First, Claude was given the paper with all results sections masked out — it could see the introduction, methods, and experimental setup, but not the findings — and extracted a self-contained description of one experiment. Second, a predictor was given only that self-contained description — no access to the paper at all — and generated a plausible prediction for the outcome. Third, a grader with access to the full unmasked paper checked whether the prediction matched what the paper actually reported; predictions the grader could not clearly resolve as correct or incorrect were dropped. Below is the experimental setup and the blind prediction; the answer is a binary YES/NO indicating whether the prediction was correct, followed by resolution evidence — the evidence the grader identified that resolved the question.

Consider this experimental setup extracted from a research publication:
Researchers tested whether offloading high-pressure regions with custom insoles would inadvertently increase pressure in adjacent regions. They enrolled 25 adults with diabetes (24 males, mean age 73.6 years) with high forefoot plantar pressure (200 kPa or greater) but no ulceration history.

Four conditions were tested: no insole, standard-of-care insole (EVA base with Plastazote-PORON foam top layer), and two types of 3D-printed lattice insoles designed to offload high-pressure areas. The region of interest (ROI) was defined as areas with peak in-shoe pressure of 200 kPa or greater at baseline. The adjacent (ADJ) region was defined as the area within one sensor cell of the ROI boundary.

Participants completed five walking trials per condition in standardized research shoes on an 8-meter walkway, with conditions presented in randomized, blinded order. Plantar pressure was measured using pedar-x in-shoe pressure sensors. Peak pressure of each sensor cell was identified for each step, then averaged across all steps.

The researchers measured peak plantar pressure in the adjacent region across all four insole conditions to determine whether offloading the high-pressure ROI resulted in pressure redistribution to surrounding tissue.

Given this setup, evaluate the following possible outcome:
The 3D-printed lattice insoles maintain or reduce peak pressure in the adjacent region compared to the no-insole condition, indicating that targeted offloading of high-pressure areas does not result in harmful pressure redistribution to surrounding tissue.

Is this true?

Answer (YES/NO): YES